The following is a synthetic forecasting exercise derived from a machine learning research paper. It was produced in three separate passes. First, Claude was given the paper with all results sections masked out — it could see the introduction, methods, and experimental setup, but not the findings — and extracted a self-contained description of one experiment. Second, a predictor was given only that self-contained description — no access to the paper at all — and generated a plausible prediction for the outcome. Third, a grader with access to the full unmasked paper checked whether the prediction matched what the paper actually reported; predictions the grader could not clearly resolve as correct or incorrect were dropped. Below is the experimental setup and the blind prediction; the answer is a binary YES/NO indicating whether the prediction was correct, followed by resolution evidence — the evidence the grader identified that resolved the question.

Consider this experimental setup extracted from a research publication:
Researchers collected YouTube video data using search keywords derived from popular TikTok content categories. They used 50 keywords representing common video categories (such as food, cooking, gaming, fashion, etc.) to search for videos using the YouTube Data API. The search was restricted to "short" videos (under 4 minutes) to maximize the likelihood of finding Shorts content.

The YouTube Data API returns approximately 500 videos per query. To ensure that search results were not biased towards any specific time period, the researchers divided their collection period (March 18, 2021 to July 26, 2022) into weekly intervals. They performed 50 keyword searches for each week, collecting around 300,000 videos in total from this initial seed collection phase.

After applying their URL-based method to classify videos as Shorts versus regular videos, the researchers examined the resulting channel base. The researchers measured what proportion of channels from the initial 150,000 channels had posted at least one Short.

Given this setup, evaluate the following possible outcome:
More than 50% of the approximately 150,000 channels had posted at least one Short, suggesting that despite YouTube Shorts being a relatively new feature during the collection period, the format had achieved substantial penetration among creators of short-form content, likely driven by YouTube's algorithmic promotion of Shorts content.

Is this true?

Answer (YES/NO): NO